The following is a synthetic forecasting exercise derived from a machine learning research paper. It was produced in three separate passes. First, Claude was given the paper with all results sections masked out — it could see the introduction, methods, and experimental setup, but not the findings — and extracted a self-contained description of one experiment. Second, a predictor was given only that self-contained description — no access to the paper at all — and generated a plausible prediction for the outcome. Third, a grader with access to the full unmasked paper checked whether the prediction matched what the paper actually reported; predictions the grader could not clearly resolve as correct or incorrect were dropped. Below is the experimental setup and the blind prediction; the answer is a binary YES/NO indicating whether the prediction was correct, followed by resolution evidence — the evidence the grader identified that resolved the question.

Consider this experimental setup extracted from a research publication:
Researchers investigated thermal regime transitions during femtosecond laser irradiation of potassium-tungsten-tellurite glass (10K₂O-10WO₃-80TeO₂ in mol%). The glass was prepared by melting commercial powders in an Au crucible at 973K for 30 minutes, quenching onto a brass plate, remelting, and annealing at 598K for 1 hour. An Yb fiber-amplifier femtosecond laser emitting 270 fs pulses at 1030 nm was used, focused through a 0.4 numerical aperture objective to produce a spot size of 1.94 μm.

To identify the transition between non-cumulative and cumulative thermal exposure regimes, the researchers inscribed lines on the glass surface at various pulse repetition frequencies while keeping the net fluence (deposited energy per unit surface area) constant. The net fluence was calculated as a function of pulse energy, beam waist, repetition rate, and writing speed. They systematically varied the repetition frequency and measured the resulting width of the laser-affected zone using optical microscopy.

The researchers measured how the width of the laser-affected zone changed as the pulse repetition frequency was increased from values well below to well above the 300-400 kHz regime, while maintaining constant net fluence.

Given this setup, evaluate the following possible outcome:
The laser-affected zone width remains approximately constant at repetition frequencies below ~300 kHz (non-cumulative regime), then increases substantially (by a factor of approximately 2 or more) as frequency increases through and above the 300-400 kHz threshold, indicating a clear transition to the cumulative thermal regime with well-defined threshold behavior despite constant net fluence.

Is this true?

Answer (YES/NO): YES